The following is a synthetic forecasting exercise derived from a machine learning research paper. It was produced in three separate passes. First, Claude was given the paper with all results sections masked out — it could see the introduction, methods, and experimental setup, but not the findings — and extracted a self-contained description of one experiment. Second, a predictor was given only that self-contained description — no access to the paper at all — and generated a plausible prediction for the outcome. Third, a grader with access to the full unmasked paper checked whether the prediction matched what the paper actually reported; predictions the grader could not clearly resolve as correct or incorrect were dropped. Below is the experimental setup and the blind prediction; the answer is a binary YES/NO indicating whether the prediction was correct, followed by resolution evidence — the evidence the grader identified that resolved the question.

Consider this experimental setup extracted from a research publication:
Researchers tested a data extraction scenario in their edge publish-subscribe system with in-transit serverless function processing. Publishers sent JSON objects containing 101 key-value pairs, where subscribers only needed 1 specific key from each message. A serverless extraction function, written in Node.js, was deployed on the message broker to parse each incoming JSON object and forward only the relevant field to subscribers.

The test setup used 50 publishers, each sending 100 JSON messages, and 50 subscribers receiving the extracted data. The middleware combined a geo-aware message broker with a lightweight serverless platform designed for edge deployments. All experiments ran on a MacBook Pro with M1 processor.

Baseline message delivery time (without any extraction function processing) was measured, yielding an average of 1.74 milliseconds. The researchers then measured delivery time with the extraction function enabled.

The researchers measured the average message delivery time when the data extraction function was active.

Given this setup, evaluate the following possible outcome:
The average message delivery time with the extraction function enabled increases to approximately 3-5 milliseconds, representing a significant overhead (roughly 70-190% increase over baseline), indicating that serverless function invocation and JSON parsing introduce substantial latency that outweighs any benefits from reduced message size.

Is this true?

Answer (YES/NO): NO